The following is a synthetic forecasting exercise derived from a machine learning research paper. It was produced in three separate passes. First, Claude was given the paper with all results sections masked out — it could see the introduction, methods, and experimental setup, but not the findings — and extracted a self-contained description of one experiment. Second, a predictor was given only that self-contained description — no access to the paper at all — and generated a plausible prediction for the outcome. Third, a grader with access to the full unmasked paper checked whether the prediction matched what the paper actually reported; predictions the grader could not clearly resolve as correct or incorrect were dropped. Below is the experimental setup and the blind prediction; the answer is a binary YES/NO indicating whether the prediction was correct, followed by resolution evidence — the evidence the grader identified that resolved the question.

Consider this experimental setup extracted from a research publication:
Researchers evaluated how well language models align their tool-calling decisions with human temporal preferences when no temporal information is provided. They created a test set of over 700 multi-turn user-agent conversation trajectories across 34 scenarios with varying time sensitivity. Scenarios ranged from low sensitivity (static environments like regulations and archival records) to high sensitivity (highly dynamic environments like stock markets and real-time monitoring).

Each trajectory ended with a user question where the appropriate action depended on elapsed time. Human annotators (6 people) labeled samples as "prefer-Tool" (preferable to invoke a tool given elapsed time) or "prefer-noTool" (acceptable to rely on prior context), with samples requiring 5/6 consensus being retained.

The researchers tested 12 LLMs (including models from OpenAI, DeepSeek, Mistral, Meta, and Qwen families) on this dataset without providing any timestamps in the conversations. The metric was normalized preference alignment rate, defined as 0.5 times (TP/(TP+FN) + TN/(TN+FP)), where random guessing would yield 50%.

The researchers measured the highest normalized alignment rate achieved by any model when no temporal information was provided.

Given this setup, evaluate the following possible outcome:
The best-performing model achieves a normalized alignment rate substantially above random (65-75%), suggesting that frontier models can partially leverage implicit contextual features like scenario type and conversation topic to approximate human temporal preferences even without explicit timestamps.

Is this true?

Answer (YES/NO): NO